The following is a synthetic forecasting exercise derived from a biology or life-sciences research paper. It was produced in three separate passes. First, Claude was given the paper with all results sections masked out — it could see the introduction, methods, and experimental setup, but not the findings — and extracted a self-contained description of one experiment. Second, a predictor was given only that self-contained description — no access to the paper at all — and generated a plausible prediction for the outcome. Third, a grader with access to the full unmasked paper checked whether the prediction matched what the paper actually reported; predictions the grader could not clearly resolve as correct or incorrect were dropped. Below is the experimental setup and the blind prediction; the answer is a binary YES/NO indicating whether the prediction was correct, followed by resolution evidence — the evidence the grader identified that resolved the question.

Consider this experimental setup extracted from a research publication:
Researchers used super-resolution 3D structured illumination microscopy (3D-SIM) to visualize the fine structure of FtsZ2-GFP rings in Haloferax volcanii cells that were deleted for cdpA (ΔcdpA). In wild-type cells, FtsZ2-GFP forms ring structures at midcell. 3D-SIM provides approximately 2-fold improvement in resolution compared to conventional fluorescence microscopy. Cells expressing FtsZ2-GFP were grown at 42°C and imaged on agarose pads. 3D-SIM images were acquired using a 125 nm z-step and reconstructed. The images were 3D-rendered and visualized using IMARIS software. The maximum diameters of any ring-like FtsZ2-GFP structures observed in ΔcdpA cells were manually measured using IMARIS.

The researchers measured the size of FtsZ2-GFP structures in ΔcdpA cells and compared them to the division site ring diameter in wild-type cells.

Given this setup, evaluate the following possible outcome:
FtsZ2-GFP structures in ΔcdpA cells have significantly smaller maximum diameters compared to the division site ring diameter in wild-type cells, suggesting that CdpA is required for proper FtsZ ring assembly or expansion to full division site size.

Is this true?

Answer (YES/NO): YES